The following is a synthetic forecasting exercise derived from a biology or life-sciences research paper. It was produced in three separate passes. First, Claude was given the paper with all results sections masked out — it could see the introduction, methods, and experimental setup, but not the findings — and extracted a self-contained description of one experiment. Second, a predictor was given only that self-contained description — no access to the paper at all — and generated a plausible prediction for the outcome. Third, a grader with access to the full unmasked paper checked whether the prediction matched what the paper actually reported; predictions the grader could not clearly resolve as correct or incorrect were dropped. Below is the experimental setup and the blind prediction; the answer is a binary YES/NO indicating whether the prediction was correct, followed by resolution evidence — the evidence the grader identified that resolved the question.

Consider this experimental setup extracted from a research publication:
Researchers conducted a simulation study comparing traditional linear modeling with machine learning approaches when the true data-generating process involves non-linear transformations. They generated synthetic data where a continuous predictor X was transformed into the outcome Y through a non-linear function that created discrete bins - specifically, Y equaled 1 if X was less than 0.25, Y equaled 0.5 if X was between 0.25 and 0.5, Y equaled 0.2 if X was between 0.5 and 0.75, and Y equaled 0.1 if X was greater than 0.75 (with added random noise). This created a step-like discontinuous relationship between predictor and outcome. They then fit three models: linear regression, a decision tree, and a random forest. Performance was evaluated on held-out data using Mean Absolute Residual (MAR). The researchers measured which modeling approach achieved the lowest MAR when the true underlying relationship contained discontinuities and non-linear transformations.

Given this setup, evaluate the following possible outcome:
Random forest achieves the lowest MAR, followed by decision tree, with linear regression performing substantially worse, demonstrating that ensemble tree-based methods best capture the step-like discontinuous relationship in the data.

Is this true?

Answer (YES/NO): YES